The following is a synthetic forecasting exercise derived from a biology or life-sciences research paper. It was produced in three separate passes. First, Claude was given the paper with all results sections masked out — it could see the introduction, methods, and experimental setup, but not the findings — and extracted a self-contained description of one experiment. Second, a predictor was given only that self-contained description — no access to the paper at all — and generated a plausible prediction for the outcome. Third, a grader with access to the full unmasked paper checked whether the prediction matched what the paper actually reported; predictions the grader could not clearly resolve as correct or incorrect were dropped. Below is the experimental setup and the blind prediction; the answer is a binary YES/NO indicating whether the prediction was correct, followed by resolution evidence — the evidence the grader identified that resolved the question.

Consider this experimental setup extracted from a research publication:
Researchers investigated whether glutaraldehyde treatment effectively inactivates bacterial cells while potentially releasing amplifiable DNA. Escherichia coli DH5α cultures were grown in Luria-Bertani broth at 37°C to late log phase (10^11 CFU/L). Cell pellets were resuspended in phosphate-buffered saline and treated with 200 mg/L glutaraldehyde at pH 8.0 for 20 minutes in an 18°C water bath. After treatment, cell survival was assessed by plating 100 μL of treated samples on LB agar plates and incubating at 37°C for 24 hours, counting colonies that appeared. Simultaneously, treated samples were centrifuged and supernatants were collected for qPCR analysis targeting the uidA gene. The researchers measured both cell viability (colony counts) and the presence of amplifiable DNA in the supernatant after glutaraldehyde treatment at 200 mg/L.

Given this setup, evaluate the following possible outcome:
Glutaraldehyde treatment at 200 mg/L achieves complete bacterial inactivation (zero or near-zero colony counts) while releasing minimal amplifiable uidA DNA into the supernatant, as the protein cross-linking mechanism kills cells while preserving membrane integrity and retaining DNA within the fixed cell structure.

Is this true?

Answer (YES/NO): NO